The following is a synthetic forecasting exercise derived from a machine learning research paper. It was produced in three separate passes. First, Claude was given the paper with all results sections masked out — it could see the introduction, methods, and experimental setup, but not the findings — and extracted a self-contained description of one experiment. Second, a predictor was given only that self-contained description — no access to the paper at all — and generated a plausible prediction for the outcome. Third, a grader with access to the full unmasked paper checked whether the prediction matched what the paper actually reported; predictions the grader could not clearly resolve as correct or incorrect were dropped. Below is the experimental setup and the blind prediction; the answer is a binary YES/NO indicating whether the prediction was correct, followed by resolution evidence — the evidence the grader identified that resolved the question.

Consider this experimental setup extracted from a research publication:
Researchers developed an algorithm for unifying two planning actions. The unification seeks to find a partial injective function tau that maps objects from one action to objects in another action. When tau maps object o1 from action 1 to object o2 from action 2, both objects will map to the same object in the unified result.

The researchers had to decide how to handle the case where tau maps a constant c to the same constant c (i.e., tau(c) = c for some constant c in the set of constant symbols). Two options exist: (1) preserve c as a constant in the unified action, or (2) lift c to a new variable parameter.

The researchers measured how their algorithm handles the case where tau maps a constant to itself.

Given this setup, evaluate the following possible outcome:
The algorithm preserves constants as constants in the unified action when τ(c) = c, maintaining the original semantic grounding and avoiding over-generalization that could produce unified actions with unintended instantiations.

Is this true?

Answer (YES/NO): YES